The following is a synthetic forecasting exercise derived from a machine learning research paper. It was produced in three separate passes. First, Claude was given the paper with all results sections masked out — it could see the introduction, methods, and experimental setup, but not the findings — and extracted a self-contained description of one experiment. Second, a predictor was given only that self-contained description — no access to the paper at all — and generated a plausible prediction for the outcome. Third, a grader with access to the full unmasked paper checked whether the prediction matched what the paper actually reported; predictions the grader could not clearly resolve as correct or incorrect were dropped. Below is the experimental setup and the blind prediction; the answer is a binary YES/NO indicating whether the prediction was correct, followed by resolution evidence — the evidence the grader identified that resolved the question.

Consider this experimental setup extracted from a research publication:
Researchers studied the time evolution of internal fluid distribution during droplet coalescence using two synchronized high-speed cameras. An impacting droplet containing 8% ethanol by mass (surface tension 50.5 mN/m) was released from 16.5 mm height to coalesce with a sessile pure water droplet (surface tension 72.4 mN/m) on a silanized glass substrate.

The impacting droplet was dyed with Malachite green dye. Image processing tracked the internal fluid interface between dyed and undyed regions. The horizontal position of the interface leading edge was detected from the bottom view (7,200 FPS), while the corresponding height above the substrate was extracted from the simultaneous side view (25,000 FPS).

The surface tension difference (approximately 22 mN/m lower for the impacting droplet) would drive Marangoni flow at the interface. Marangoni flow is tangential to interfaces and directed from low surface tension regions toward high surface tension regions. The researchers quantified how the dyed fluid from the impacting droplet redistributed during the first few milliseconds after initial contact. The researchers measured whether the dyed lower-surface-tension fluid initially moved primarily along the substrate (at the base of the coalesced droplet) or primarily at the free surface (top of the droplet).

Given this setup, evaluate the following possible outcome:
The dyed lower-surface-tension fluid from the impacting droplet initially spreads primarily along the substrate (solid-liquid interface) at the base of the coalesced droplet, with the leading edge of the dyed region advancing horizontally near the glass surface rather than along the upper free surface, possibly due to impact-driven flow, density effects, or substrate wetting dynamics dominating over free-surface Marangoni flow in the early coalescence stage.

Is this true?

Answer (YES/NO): NO